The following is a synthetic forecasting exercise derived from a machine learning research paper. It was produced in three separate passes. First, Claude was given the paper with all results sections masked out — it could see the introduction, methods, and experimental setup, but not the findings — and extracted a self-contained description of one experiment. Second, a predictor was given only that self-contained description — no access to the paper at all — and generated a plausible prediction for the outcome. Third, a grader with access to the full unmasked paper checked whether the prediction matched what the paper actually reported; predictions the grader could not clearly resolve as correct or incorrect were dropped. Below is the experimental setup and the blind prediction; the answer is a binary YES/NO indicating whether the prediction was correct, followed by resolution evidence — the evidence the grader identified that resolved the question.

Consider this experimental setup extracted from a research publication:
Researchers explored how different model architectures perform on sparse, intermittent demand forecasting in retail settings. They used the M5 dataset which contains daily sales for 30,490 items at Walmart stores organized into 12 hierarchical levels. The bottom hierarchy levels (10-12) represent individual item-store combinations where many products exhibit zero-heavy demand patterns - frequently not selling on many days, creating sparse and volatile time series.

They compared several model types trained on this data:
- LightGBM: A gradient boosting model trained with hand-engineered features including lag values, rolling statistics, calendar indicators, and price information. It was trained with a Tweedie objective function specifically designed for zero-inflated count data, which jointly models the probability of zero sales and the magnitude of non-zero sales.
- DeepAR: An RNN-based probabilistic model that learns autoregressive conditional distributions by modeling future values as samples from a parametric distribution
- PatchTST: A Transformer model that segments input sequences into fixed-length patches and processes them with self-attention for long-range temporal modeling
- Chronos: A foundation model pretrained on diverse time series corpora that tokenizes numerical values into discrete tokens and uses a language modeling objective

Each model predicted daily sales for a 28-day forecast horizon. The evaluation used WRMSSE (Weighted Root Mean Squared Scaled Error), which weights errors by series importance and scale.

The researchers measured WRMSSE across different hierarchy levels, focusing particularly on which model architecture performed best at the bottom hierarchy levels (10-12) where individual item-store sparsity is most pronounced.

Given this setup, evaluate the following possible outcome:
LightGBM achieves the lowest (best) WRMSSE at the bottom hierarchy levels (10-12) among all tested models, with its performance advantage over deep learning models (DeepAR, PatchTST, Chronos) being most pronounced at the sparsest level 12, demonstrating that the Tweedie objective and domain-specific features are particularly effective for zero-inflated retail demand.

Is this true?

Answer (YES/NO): NO